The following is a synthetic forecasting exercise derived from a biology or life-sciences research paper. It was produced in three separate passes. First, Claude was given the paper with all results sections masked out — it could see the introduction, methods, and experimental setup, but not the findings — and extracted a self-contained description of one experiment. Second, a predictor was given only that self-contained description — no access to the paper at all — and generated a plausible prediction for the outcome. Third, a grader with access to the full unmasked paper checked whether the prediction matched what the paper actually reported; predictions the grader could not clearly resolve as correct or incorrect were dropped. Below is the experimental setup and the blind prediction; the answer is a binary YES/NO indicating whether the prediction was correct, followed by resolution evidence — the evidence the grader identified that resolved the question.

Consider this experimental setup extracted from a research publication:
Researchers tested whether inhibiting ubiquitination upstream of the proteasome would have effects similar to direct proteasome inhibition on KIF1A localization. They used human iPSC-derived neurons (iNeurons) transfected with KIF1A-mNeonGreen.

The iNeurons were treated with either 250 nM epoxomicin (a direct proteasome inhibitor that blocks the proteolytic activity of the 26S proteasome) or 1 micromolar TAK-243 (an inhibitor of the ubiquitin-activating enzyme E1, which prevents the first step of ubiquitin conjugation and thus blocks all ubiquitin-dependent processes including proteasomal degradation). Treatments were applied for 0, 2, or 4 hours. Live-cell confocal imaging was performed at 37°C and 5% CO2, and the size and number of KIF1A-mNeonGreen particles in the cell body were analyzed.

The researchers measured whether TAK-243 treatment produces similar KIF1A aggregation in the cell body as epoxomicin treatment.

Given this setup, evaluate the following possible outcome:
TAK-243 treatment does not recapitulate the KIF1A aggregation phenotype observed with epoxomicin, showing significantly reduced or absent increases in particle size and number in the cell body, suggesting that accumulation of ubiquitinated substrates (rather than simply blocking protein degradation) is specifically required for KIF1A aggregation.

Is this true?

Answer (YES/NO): NO